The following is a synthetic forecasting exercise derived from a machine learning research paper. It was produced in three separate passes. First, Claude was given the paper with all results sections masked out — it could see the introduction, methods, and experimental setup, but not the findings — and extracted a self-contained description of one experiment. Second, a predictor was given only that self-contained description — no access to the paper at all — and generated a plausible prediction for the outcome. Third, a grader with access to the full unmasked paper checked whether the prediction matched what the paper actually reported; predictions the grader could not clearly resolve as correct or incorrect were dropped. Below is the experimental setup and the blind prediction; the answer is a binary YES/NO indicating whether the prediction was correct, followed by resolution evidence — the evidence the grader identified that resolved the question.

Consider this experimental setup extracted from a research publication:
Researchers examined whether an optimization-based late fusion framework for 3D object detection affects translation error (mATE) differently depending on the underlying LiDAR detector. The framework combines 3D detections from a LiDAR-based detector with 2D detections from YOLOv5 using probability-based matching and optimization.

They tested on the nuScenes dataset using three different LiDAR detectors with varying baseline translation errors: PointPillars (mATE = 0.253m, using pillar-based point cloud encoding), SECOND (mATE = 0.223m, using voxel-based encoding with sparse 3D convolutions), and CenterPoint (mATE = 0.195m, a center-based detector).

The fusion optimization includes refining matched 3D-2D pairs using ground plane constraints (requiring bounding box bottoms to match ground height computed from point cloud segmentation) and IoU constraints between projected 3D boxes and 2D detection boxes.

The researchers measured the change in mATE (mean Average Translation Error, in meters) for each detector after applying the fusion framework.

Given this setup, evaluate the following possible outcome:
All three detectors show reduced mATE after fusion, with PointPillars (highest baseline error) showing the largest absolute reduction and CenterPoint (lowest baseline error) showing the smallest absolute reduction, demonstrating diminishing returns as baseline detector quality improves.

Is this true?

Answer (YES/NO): NO